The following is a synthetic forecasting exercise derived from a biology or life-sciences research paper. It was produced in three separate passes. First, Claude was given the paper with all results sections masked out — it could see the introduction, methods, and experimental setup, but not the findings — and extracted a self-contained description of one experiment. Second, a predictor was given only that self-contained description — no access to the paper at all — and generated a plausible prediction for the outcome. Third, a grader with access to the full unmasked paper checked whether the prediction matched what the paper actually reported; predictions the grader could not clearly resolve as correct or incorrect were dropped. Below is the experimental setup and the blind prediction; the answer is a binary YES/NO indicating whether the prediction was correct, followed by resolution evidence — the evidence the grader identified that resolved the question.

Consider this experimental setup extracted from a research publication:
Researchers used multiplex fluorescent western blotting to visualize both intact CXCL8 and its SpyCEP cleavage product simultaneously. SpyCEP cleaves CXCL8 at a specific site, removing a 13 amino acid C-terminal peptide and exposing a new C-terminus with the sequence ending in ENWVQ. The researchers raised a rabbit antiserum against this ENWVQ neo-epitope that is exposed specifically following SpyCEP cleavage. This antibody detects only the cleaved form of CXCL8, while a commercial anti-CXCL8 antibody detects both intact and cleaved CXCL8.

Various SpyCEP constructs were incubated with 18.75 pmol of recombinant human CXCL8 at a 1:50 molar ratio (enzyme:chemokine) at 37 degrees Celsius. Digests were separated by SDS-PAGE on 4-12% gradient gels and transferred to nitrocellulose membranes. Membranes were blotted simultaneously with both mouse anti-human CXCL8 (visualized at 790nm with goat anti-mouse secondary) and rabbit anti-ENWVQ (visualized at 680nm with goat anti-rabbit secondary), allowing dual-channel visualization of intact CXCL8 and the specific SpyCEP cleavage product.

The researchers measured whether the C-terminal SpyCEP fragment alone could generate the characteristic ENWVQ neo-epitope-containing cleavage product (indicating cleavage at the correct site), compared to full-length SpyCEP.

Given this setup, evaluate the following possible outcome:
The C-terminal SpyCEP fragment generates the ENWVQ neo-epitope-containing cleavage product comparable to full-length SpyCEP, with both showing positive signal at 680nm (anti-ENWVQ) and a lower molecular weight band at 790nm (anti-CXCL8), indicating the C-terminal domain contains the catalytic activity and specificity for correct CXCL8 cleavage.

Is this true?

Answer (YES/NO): NO